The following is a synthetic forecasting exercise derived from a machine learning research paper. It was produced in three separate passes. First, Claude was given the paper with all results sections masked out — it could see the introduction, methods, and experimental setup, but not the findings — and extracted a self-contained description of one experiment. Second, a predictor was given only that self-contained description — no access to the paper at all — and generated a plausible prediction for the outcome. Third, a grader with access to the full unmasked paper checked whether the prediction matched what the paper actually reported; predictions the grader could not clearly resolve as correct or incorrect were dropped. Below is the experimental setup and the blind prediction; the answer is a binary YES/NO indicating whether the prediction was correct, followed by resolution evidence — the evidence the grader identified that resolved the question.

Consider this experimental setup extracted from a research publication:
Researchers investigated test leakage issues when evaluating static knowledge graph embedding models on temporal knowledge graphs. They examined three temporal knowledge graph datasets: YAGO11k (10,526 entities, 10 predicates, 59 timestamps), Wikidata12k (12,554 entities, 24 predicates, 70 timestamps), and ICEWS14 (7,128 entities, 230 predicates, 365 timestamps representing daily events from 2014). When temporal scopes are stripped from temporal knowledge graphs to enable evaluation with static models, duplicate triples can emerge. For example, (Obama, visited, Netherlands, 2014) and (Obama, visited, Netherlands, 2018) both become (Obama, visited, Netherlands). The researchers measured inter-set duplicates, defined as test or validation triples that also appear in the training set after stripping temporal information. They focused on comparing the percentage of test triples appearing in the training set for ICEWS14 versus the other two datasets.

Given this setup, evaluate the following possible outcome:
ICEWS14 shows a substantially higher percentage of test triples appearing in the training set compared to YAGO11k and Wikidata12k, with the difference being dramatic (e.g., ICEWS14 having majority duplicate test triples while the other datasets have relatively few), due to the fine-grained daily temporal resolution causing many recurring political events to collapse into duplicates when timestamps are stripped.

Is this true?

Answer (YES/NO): NO